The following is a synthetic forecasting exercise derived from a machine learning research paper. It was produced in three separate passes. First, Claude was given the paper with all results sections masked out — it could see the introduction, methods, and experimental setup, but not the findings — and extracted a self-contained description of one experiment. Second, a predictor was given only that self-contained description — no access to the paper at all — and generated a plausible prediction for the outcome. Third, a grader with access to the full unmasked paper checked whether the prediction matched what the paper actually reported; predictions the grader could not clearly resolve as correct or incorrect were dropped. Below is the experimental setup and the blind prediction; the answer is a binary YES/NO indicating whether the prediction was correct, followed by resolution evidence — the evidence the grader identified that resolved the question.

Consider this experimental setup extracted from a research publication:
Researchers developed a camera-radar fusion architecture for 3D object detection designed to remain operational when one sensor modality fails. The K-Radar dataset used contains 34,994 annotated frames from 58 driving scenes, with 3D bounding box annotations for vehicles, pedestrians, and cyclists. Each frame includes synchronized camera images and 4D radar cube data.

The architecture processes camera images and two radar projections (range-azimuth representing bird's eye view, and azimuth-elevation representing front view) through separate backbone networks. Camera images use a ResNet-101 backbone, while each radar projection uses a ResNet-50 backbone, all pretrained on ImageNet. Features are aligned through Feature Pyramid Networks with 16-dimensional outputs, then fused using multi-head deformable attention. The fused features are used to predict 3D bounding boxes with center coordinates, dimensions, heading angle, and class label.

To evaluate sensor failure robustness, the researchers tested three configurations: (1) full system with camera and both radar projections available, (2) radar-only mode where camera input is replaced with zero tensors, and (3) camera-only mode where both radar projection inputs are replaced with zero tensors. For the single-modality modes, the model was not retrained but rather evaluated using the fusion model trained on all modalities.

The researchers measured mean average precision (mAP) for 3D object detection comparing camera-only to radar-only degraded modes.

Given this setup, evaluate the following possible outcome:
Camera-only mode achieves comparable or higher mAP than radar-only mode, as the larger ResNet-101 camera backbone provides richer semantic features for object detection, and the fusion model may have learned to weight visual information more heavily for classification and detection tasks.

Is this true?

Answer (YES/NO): NO